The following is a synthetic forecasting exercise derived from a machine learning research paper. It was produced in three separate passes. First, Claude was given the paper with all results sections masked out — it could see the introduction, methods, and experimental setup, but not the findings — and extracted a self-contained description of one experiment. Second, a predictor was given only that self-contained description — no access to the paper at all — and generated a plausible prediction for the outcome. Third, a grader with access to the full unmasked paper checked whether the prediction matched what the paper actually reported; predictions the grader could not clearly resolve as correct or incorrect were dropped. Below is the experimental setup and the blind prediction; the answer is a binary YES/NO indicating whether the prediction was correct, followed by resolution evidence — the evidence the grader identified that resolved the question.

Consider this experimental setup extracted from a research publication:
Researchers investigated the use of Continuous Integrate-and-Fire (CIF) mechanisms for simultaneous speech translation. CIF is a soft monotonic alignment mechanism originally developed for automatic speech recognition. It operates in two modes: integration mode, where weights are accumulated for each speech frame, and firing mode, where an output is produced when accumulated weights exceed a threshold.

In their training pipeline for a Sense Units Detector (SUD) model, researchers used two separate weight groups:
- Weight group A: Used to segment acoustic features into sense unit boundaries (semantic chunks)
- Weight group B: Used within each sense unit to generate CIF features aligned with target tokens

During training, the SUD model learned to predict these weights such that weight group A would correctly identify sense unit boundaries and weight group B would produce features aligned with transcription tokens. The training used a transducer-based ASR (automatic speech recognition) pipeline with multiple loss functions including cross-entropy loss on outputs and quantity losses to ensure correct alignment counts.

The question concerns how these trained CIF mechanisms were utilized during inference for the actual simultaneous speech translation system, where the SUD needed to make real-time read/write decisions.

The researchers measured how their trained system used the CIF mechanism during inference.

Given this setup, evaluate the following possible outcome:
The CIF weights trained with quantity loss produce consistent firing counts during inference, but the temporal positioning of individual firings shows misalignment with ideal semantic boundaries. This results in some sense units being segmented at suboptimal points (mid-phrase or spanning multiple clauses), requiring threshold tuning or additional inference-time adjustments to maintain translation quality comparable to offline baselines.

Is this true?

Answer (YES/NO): NO